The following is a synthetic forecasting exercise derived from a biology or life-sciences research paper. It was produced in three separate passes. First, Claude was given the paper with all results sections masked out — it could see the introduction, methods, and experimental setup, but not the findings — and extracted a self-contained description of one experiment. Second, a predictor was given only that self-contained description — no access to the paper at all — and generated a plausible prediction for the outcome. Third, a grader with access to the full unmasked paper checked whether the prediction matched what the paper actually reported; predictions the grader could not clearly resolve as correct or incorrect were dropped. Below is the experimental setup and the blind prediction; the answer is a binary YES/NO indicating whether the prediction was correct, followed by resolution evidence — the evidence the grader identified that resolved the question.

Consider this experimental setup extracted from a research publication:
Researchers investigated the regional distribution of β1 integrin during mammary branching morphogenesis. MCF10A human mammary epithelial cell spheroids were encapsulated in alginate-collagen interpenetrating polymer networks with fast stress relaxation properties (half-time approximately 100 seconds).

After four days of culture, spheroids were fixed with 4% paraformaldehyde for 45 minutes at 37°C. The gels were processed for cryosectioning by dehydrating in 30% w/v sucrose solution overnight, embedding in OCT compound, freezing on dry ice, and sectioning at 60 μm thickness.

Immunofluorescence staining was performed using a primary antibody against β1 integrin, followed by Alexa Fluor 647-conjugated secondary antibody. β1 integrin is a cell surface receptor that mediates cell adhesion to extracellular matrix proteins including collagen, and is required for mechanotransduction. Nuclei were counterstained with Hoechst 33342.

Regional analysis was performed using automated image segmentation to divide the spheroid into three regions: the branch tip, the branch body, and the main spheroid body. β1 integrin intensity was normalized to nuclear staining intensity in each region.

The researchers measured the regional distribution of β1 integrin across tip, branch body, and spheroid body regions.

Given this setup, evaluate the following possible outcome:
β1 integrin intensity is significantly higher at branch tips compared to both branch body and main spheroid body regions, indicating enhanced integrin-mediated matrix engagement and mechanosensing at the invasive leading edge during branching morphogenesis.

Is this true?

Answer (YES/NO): NO